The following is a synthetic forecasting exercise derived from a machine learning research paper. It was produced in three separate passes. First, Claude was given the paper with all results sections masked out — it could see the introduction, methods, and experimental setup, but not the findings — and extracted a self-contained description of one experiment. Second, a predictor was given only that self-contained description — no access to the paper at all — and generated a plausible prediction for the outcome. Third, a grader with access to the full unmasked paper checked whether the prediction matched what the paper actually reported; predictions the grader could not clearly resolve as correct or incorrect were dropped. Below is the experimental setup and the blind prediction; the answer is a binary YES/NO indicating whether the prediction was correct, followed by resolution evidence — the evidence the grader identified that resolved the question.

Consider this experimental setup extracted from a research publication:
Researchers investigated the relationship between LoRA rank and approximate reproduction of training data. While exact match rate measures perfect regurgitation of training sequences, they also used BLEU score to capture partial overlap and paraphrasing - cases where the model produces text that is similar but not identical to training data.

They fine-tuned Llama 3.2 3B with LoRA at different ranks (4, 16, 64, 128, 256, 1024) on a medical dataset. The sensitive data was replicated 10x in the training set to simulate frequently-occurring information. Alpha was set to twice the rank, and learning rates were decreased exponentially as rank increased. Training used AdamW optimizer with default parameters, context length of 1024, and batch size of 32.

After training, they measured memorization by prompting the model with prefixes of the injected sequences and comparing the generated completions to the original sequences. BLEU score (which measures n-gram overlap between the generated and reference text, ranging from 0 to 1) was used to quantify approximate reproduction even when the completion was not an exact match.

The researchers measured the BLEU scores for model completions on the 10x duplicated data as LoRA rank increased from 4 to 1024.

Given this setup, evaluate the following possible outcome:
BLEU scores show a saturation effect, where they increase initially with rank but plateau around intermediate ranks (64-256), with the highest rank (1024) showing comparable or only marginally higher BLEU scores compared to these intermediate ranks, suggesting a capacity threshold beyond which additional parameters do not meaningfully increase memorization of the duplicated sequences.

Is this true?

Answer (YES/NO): NO